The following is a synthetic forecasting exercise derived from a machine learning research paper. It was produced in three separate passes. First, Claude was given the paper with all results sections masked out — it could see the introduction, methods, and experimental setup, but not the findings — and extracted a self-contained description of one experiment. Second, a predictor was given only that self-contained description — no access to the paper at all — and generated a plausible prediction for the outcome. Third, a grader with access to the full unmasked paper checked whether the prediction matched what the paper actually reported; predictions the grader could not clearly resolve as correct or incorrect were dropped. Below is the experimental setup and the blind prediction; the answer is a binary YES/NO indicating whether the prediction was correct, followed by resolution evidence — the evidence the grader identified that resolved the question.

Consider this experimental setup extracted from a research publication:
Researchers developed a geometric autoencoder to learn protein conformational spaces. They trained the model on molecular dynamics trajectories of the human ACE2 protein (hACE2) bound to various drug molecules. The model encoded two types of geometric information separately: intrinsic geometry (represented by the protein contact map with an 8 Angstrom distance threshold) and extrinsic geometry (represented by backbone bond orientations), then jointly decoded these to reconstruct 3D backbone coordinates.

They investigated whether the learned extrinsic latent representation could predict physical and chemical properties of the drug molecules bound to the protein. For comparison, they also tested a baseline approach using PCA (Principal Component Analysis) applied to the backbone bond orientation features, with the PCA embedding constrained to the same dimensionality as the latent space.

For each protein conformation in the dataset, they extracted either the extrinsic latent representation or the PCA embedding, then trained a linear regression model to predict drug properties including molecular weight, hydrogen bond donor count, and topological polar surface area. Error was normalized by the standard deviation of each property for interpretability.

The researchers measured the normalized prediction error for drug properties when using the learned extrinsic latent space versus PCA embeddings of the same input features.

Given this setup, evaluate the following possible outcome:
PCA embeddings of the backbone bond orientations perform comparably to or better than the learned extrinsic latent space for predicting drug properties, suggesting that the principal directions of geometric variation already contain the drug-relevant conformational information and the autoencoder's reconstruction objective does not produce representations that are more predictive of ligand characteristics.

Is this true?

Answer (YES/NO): NO